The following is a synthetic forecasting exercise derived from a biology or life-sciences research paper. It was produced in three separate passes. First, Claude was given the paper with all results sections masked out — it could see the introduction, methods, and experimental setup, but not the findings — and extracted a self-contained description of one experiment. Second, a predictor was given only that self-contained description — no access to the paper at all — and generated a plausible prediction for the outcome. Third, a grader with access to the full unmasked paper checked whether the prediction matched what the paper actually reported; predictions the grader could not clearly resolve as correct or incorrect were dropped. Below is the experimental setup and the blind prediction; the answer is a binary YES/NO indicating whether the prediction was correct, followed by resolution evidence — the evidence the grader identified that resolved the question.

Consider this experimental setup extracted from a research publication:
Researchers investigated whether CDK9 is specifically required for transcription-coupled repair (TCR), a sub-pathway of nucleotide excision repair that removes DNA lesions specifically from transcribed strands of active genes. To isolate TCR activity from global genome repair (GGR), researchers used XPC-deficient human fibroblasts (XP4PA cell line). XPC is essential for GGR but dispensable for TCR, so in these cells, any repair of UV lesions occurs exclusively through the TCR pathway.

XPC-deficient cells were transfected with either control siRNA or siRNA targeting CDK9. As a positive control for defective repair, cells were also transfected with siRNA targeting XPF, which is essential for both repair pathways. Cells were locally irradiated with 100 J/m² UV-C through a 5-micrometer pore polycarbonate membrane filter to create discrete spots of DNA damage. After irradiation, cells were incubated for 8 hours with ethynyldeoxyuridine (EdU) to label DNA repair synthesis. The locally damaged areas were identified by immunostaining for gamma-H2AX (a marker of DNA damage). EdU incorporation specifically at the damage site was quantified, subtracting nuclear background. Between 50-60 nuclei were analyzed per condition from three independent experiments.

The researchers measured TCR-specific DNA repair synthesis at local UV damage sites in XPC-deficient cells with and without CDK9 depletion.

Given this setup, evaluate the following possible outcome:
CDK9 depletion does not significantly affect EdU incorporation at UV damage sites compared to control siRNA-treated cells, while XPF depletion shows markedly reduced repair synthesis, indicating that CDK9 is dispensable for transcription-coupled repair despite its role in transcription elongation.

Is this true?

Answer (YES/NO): YES